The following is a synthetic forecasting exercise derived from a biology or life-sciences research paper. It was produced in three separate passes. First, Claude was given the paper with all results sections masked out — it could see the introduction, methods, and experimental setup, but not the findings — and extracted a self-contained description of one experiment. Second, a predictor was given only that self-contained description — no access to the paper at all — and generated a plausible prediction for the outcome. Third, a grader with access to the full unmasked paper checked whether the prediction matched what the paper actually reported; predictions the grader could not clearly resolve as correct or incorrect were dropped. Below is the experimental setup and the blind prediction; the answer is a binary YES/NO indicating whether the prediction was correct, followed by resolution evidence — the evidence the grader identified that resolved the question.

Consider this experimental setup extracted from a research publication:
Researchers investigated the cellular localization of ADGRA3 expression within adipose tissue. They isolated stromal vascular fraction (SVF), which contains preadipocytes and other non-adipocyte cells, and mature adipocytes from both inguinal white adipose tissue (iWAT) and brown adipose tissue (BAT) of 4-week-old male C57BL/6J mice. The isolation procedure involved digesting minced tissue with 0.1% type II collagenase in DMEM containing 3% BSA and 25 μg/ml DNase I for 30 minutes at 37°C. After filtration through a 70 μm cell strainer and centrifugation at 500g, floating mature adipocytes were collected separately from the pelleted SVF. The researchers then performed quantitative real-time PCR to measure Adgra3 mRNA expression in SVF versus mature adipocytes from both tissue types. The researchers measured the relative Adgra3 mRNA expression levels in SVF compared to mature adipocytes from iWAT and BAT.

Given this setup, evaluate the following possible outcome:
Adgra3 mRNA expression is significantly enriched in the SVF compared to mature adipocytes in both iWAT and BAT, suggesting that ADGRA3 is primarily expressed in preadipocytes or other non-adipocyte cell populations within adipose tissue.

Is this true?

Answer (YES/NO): NO